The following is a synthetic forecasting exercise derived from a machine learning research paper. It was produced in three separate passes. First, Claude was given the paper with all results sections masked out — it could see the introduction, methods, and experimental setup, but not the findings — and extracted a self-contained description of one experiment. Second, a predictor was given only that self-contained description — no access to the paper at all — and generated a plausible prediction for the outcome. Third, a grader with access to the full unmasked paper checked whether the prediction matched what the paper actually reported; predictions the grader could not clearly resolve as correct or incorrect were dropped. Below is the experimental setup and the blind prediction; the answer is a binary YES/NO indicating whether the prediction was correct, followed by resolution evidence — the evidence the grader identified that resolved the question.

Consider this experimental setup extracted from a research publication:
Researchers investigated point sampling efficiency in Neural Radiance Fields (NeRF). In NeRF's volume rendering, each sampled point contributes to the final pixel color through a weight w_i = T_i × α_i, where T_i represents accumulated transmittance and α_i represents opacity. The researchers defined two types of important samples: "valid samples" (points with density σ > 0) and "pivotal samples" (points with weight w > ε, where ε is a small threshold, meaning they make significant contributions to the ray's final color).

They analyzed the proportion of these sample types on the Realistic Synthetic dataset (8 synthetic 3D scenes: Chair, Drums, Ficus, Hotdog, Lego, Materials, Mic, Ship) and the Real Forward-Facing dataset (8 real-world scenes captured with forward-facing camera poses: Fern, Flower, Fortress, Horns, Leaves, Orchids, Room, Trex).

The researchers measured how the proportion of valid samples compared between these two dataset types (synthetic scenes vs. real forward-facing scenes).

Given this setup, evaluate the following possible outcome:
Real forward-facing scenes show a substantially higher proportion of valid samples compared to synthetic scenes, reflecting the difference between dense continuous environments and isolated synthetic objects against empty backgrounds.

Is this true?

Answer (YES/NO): YES